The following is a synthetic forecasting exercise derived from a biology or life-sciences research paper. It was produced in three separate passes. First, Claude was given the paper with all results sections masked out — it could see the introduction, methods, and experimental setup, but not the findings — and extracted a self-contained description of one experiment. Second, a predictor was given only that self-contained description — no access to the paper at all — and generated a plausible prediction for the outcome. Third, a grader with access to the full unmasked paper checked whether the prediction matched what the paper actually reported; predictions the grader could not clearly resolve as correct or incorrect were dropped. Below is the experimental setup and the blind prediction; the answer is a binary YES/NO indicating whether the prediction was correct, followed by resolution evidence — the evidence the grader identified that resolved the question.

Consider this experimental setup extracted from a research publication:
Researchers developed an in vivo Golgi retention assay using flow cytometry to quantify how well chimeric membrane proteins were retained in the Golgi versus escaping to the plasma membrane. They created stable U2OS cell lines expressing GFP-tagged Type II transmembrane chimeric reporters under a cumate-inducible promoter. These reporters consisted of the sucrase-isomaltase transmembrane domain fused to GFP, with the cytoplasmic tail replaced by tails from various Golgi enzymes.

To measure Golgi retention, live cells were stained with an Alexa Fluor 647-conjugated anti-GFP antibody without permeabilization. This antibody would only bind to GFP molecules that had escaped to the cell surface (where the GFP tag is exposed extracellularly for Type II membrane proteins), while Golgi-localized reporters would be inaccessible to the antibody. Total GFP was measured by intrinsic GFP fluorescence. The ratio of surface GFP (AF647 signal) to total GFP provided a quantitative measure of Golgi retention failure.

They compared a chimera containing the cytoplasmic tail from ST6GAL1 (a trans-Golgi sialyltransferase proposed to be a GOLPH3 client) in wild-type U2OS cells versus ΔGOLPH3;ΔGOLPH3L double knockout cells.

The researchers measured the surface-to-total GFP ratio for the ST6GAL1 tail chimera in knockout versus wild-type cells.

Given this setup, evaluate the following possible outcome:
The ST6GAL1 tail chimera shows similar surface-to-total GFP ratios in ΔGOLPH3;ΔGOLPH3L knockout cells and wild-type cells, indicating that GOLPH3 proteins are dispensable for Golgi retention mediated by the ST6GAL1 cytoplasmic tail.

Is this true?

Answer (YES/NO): NO